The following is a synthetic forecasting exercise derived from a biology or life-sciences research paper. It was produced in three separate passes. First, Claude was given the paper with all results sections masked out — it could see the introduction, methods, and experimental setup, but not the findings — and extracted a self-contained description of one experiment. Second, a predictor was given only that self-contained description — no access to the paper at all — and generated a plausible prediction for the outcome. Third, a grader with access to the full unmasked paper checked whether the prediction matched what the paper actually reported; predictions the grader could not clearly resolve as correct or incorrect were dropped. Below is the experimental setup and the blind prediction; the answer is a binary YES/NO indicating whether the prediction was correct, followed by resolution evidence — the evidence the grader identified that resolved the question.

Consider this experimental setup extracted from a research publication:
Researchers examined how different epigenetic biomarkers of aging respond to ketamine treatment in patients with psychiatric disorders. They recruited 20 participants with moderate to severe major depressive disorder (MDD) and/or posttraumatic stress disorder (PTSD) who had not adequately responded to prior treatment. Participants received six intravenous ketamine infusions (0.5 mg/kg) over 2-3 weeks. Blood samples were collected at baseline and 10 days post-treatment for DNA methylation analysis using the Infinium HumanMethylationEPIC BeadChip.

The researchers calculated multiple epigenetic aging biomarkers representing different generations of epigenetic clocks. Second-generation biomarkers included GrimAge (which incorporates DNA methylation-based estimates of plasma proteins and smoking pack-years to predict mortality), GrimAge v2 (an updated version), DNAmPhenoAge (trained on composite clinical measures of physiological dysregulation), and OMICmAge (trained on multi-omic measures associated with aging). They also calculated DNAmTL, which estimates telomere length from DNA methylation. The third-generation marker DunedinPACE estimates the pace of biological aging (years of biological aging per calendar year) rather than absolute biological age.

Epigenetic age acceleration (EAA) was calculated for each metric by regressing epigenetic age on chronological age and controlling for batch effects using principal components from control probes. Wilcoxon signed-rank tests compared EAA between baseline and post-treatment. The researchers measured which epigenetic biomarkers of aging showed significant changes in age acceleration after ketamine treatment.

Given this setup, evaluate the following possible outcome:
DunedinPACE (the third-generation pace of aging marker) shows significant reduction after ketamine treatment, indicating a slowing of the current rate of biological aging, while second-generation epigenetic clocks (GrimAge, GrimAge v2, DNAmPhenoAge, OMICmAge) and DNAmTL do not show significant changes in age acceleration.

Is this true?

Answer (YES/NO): NO